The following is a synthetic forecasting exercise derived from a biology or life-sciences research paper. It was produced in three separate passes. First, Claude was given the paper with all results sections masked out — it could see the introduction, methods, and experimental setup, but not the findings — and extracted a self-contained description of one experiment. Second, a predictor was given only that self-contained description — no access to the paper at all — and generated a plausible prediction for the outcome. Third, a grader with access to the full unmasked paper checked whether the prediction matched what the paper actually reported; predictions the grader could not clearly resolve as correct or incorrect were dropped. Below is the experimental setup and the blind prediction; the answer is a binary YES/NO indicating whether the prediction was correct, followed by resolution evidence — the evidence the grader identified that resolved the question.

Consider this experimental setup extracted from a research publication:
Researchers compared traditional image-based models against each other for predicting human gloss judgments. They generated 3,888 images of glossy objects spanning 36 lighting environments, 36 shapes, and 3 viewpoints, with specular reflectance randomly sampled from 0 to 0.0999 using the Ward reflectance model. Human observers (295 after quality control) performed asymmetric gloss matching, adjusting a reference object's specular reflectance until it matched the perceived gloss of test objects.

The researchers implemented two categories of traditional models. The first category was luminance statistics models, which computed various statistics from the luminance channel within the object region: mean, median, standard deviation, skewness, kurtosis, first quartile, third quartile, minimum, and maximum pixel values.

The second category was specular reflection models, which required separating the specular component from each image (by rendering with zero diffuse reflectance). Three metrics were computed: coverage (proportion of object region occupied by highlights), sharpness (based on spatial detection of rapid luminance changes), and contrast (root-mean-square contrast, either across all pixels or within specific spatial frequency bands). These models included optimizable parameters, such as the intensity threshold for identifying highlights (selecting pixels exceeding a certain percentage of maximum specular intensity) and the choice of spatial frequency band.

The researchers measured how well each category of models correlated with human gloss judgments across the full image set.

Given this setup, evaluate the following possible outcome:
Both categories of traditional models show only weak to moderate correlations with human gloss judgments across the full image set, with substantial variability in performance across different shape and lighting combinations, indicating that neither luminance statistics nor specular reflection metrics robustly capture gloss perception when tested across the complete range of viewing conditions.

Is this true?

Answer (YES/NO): NO